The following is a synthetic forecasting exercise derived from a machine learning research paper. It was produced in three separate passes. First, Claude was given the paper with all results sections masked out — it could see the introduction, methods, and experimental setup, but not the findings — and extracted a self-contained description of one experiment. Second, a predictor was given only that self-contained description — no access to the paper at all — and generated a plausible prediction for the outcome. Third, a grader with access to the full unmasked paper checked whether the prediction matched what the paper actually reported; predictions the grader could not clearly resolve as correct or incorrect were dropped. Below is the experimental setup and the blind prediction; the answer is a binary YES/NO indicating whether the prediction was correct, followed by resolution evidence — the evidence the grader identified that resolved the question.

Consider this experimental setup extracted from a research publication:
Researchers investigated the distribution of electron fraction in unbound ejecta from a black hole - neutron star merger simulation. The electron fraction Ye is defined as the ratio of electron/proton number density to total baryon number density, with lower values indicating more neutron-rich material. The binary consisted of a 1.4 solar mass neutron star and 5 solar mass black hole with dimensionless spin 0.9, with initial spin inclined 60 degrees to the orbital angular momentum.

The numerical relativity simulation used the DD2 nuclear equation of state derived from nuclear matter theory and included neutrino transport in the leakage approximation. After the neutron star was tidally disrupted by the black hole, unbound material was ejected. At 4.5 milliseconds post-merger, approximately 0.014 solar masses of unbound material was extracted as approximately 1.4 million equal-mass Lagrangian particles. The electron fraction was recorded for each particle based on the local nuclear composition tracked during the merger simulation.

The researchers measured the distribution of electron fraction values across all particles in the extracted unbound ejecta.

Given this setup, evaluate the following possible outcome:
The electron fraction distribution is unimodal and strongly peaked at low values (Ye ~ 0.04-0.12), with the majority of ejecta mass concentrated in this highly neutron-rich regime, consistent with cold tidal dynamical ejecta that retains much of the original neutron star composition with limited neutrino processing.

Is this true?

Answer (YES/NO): NO